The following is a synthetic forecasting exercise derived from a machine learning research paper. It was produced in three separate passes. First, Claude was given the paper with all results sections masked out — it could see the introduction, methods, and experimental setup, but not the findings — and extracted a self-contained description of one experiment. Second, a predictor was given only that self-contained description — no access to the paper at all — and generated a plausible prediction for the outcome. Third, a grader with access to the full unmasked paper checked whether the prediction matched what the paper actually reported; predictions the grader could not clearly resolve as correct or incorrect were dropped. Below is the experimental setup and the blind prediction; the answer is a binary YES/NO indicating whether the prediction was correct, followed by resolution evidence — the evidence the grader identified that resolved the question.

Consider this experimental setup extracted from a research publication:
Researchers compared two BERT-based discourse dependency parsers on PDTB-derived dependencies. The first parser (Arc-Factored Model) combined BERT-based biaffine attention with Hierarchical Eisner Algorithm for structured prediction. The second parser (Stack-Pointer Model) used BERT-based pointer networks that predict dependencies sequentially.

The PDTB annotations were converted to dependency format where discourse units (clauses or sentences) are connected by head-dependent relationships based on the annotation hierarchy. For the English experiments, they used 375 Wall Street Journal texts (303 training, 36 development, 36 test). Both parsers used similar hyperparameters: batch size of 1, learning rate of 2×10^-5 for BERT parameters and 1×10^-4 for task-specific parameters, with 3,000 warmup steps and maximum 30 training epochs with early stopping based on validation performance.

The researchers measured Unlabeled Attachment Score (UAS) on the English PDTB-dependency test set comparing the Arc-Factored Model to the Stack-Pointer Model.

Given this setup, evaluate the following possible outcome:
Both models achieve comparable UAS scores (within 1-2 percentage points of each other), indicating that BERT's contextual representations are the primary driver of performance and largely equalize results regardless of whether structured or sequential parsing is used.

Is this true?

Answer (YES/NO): YES